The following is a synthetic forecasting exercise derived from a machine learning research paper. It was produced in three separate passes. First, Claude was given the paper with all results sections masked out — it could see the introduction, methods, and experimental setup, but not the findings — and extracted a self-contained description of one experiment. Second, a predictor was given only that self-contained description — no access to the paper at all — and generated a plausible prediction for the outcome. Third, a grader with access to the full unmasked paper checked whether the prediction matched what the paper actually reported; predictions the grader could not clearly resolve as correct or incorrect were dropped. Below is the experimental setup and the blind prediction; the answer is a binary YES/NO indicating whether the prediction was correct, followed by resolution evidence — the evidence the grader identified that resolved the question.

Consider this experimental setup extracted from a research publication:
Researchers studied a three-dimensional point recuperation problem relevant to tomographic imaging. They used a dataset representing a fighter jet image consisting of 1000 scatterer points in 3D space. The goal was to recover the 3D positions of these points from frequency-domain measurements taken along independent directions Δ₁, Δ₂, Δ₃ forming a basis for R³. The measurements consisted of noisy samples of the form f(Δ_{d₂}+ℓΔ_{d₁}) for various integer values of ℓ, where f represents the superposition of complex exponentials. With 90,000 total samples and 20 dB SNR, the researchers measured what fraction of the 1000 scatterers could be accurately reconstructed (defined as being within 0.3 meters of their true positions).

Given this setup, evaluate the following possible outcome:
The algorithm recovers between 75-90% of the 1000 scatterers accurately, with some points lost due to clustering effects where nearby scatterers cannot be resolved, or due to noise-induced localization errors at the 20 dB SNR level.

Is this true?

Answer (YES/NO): YES